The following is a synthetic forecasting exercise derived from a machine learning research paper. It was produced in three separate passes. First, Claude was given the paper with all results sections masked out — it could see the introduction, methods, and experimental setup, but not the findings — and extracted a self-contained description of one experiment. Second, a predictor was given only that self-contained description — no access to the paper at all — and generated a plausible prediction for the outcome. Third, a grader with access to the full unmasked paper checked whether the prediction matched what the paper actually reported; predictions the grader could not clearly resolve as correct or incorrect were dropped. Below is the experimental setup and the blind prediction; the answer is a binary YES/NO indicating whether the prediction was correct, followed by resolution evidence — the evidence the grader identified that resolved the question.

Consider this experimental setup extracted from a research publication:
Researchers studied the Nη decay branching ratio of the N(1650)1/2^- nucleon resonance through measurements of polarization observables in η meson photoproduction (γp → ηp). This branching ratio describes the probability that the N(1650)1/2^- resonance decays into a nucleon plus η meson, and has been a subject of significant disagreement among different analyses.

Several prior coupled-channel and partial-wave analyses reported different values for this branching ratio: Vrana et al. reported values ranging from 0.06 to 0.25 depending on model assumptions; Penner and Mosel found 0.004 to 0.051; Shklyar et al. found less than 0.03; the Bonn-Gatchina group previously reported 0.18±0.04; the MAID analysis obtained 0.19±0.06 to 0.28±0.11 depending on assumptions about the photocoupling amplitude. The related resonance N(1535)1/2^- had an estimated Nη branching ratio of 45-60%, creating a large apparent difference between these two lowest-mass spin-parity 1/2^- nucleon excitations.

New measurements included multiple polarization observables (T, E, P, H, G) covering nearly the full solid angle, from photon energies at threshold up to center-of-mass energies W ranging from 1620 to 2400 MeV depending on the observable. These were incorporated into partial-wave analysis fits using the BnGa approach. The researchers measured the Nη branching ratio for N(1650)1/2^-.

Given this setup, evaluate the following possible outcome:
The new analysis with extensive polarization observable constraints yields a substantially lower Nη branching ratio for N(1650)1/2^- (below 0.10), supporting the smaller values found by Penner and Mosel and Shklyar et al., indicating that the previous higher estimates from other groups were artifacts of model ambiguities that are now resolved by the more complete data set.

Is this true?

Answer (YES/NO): NO